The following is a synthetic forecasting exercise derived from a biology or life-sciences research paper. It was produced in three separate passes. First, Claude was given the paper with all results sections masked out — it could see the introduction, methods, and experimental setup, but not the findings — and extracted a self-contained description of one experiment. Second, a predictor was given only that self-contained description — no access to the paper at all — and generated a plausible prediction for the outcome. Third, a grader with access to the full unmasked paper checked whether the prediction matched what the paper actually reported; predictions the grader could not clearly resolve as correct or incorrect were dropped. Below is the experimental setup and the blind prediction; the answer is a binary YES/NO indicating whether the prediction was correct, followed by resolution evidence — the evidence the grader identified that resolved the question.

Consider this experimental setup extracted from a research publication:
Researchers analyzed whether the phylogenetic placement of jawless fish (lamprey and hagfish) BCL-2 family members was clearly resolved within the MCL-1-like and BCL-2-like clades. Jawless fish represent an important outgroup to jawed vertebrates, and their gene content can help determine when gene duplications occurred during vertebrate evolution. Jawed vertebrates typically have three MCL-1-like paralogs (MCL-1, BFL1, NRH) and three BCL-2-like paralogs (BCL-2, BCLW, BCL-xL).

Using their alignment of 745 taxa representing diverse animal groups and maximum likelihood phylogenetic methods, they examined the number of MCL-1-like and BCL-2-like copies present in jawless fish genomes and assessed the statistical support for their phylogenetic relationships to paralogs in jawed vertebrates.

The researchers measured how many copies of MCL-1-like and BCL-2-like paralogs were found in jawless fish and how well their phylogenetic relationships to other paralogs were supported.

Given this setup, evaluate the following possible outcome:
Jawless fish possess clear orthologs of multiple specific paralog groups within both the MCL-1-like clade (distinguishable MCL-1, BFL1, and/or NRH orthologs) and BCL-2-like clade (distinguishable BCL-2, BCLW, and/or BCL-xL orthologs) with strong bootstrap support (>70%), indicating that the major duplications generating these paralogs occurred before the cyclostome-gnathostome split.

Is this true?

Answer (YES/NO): NO